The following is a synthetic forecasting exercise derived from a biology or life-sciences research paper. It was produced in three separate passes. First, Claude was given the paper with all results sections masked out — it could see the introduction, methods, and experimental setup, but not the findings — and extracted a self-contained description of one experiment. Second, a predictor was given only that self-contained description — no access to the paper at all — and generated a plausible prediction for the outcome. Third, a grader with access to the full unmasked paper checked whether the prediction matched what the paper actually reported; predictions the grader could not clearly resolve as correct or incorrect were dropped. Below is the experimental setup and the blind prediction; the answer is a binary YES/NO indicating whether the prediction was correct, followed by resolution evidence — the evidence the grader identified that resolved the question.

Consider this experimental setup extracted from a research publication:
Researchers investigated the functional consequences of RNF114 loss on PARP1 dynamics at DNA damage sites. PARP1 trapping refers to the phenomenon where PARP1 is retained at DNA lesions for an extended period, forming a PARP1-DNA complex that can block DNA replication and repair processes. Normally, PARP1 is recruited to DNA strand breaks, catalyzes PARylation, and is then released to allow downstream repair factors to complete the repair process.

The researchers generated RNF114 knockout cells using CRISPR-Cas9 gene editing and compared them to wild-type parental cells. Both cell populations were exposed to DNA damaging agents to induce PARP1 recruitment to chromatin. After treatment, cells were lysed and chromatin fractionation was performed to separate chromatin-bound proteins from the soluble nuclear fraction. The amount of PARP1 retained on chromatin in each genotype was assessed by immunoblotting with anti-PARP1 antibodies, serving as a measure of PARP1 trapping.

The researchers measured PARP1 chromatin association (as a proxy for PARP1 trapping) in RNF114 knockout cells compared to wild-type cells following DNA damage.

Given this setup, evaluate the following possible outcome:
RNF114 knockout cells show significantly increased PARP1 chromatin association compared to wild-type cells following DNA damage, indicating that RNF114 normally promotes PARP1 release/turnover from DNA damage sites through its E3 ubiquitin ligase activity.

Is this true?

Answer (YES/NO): YES